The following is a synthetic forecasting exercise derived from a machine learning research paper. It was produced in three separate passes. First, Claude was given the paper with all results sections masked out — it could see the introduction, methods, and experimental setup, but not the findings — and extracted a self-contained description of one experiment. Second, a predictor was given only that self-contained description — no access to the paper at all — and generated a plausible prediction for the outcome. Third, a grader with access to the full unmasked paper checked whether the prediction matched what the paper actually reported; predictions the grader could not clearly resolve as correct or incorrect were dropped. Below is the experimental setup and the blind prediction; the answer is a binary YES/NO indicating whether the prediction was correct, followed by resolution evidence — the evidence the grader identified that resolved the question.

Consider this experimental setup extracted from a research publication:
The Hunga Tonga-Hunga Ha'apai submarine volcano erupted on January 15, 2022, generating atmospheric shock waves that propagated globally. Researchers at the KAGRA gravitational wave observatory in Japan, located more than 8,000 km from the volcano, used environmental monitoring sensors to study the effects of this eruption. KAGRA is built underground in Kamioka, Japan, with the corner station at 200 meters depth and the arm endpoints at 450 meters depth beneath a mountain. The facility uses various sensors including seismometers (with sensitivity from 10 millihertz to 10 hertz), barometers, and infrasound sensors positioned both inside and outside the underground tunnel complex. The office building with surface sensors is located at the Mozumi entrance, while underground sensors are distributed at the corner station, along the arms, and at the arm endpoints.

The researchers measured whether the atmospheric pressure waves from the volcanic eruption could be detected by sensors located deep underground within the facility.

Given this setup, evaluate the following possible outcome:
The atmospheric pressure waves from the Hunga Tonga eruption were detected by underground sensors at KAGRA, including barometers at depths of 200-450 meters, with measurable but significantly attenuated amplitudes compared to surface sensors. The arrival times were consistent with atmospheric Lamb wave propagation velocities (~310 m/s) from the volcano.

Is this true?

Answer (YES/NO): NO